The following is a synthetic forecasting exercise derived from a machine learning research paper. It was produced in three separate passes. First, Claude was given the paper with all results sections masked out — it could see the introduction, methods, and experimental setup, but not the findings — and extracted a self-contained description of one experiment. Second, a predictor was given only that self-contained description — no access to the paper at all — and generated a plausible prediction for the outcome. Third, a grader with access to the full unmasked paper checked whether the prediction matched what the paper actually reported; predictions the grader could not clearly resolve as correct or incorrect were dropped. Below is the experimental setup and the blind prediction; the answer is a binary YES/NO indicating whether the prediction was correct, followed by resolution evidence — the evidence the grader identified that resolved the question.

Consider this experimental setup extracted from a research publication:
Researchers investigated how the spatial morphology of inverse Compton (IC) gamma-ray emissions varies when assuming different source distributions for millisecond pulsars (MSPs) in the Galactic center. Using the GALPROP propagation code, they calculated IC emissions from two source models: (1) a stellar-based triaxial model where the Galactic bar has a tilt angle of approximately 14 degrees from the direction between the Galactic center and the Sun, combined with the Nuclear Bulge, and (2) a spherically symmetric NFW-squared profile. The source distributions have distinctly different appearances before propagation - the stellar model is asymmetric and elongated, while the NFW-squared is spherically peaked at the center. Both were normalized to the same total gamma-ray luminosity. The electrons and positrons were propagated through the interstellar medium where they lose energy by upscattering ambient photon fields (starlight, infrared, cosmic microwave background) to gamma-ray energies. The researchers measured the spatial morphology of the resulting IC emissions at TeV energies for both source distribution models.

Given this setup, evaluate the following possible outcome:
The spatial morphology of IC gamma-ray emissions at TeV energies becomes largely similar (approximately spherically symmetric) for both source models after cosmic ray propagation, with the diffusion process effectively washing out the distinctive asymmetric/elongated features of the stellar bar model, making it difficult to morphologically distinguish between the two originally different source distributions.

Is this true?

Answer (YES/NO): NO